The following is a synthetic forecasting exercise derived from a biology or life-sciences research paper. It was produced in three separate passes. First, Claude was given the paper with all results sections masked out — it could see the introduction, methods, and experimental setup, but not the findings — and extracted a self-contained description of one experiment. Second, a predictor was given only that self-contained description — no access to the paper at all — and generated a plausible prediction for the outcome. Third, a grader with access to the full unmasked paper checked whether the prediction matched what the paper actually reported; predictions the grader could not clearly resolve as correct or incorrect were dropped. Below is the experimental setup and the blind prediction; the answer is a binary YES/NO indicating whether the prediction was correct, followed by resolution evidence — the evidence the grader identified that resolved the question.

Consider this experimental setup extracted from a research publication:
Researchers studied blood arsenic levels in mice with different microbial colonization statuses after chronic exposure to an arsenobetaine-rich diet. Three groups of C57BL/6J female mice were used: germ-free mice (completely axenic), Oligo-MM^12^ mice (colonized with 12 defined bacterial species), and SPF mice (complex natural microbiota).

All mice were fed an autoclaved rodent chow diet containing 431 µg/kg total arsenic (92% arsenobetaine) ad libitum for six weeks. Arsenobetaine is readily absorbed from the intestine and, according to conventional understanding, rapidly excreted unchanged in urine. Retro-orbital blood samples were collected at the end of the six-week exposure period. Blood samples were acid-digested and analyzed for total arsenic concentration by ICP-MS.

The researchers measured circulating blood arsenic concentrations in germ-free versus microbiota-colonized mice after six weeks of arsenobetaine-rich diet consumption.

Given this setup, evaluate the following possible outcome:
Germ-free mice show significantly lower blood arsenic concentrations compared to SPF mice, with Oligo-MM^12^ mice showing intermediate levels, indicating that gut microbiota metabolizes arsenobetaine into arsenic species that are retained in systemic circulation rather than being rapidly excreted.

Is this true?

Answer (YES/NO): NO